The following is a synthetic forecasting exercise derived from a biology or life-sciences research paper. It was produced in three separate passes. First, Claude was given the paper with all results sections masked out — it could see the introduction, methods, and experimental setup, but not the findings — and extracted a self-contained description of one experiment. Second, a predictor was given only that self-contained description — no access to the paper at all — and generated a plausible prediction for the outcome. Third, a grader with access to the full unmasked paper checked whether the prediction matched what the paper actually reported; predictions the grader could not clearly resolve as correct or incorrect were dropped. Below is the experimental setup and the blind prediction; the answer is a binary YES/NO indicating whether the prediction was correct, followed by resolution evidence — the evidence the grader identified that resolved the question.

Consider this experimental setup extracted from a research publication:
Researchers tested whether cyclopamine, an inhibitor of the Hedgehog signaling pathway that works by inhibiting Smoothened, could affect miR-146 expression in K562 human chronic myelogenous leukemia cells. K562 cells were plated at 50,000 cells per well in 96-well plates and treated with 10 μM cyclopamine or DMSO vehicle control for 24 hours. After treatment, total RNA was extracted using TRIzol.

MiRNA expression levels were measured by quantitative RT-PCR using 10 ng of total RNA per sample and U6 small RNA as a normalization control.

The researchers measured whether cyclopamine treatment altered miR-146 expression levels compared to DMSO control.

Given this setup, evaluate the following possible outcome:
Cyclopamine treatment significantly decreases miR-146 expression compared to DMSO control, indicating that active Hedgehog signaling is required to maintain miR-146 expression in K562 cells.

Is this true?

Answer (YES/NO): NO